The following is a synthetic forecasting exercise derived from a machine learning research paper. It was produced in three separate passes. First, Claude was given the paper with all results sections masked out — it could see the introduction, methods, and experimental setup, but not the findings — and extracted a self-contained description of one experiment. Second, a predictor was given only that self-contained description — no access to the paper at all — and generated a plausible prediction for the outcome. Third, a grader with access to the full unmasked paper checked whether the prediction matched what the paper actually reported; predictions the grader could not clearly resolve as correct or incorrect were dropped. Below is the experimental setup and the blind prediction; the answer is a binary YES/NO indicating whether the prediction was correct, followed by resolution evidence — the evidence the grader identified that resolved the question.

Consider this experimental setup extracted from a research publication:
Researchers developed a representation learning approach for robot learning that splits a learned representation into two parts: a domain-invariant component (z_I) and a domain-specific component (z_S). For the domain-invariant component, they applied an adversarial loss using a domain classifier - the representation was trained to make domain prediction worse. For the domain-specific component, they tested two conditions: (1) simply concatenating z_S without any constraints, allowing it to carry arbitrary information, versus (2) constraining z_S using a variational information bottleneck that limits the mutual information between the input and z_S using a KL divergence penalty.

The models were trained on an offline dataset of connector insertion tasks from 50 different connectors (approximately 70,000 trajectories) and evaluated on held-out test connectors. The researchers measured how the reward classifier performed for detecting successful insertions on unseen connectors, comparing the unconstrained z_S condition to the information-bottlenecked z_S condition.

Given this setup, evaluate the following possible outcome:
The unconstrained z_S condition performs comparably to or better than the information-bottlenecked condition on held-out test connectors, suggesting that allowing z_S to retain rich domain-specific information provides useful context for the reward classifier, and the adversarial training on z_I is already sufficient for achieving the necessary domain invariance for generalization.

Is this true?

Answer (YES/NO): NO